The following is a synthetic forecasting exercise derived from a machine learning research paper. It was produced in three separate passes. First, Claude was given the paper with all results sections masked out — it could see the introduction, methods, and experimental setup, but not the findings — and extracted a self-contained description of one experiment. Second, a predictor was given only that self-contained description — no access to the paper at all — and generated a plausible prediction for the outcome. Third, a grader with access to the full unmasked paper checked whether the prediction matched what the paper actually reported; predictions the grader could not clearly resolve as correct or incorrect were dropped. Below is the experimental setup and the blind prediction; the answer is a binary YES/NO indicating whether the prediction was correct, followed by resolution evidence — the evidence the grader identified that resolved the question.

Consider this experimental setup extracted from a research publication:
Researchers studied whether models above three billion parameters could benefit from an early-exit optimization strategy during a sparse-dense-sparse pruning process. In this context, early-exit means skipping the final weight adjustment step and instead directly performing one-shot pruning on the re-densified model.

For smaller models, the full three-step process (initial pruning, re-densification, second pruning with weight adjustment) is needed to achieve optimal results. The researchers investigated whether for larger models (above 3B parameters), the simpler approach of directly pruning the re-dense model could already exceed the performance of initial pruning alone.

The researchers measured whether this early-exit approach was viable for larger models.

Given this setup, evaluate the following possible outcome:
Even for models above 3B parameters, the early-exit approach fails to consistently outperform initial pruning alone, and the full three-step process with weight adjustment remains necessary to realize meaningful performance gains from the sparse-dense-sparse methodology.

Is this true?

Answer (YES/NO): NO